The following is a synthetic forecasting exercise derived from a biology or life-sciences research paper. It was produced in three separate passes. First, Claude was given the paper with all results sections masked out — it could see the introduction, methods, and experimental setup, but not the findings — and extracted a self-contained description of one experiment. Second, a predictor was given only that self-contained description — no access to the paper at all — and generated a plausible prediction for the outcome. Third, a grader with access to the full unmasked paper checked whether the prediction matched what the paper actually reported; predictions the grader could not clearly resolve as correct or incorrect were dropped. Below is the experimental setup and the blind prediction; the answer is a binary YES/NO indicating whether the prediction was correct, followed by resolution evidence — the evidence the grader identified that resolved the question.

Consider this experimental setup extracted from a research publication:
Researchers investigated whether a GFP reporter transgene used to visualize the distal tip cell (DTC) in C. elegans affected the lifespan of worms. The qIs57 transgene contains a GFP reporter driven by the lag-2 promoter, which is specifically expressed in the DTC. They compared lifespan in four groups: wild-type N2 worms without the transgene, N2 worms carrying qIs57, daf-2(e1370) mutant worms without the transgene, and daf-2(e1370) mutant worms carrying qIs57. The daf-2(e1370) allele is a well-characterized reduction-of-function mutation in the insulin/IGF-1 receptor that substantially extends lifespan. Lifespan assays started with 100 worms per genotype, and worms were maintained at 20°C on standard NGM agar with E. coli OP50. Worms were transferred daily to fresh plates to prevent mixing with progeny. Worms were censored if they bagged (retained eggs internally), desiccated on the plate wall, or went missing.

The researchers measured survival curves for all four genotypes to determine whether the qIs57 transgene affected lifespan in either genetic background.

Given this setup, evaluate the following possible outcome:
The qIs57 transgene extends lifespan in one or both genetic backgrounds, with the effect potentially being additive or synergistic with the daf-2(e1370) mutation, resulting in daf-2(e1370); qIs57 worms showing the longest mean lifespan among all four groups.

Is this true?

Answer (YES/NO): NO